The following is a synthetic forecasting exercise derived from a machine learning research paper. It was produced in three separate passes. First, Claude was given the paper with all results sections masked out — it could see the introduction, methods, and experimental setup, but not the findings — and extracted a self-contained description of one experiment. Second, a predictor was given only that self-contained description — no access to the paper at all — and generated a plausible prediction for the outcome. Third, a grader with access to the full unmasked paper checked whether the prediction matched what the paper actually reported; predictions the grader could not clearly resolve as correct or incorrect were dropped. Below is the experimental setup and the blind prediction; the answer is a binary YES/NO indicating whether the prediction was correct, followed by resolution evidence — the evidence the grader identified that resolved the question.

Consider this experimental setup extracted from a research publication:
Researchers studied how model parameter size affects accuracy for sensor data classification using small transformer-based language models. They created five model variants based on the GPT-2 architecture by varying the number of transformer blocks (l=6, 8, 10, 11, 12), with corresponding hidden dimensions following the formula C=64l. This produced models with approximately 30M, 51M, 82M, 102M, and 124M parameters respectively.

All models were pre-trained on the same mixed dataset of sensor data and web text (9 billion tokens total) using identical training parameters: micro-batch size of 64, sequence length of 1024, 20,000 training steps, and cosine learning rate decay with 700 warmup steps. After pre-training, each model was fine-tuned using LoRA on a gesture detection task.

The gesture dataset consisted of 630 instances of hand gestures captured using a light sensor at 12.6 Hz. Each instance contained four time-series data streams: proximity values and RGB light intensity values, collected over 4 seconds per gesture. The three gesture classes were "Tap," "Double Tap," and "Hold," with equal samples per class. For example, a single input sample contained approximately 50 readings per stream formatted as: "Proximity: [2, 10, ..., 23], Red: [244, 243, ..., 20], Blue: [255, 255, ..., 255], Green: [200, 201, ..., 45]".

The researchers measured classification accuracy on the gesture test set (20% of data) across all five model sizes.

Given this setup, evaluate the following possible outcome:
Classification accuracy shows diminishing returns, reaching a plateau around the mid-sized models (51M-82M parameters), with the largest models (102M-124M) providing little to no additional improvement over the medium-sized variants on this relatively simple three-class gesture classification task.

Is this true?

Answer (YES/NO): NO